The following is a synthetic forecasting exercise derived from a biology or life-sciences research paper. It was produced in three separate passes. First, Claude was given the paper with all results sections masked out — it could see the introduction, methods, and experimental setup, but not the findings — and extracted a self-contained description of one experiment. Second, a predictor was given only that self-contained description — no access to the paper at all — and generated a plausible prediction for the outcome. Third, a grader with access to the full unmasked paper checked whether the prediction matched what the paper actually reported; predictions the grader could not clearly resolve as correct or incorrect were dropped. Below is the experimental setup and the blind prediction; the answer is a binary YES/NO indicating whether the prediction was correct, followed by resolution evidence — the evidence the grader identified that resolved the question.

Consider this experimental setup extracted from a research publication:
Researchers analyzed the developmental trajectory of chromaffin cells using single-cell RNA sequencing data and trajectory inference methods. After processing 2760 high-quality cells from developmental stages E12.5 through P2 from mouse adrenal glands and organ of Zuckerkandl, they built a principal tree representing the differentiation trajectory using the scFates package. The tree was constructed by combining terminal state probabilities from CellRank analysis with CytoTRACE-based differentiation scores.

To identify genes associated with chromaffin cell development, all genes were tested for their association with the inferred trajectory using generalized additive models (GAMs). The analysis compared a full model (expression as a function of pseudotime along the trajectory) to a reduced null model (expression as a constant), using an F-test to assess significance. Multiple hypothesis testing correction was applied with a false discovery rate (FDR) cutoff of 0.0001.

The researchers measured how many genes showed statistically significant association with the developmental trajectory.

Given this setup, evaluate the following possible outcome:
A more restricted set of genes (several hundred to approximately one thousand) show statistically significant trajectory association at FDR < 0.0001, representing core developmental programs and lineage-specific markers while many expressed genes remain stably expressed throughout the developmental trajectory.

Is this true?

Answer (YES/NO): NO